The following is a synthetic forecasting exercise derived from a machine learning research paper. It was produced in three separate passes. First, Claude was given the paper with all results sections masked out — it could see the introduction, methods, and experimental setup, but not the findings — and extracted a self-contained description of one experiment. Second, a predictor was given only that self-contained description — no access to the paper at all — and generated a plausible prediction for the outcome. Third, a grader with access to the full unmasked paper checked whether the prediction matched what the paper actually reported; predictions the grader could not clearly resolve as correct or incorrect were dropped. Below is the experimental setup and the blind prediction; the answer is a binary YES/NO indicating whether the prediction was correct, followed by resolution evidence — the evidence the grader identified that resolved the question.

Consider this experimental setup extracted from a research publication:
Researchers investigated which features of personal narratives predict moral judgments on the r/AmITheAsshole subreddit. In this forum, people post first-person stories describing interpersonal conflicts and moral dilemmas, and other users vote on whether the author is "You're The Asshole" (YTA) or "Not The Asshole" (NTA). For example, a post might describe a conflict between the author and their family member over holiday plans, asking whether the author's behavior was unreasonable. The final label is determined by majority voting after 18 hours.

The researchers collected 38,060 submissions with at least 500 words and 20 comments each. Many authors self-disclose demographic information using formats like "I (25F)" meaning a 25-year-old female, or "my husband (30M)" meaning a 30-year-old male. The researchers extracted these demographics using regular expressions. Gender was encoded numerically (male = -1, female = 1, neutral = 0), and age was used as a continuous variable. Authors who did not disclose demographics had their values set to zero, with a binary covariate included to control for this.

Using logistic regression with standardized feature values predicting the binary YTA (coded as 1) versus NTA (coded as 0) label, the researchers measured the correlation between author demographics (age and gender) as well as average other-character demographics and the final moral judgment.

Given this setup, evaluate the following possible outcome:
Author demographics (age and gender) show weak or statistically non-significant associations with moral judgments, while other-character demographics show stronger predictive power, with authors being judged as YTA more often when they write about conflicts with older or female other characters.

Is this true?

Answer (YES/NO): NO